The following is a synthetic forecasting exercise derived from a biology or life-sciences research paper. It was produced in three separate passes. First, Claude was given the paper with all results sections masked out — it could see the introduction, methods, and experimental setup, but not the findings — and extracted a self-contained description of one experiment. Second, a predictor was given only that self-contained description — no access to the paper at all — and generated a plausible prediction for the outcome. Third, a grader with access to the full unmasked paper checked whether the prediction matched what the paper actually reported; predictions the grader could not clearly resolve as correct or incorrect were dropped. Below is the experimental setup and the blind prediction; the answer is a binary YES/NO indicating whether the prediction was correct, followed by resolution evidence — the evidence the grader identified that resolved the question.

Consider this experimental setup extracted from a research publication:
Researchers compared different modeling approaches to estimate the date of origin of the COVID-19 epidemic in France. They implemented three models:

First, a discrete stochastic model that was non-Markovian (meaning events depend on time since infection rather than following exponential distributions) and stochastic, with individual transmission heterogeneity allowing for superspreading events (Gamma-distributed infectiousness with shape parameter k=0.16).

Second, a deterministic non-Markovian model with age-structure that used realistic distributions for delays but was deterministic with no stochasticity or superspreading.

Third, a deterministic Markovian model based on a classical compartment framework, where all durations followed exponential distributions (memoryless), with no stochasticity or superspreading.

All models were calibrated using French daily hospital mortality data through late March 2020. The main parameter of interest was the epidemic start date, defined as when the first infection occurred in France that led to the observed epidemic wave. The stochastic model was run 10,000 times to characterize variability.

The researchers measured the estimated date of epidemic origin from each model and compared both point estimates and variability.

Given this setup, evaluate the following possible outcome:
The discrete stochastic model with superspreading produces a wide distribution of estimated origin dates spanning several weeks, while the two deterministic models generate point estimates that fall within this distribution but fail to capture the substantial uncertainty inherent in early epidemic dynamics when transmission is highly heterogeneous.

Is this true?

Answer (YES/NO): YES